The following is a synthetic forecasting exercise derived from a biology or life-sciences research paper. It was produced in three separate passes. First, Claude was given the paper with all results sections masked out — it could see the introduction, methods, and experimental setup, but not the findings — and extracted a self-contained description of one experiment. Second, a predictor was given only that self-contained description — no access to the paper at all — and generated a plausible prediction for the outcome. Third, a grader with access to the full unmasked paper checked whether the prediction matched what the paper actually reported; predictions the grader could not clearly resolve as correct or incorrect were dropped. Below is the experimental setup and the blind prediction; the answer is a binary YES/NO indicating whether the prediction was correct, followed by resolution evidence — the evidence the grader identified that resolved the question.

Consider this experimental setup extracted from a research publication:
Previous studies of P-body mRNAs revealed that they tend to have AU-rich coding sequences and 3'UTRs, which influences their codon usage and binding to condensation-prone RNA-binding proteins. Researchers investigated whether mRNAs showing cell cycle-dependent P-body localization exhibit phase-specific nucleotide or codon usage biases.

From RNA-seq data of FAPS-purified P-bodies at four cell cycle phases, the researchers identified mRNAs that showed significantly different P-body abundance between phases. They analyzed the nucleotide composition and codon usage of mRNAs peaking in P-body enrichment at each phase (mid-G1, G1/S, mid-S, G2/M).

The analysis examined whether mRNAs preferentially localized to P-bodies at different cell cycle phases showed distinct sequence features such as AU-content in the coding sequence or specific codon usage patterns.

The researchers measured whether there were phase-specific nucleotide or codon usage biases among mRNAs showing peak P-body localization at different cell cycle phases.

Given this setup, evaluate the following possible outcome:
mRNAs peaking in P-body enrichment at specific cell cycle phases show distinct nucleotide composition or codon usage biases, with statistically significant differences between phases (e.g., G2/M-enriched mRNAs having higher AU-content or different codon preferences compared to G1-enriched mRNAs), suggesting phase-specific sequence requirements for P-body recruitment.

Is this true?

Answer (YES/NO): NO